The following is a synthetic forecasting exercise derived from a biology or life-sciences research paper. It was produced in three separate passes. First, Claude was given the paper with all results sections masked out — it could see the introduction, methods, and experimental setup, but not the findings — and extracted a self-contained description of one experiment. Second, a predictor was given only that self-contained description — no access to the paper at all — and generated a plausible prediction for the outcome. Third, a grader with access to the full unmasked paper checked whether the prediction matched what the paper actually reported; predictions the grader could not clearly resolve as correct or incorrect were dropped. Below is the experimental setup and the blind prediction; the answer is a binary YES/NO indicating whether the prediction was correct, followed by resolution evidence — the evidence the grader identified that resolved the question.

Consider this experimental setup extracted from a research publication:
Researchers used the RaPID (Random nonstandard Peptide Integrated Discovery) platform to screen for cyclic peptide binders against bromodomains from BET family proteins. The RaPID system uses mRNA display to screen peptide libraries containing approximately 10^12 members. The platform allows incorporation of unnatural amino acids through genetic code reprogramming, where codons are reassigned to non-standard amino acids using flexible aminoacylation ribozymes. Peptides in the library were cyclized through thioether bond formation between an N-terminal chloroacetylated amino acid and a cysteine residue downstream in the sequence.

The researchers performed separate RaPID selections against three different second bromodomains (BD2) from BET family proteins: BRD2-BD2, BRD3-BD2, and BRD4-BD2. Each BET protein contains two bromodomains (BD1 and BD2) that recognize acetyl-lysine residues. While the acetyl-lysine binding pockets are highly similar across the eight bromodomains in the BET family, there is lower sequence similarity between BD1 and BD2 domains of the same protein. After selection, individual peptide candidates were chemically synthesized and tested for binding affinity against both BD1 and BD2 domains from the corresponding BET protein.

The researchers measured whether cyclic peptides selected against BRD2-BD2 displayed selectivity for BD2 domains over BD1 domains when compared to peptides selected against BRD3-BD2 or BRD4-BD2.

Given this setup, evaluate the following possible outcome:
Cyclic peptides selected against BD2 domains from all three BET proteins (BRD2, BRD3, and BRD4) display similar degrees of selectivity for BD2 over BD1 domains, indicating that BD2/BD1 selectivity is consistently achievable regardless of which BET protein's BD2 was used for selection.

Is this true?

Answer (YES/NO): NO